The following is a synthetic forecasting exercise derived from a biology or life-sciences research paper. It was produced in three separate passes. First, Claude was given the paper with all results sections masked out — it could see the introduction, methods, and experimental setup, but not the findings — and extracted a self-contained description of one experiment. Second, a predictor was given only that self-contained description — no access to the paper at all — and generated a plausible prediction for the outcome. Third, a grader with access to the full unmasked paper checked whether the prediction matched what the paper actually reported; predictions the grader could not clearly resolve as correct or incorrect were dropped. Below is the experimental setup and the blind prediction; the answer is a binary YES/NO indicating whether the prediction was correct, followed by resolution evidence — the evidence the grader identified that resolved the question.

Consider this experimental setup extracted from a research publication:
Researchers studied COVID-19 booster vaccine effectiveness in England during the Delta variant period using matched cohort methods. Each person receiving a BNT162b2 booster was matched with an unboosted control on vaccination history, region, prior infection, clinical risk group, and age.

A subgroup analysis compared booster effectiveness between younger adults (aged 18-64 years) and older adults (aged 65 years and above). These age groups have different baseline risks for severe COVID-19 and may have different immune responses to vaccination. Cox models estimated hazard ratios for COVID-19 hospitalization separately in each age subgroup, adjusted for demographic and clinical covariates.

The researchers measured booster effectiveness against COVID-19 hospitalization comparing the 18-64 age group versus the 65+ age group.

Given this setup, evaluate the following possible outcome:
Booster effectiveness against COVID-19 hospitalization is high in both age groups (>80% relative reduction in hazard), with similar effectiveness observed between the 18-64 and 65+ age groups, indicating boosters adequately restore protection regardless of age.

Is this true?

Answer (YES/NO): NO